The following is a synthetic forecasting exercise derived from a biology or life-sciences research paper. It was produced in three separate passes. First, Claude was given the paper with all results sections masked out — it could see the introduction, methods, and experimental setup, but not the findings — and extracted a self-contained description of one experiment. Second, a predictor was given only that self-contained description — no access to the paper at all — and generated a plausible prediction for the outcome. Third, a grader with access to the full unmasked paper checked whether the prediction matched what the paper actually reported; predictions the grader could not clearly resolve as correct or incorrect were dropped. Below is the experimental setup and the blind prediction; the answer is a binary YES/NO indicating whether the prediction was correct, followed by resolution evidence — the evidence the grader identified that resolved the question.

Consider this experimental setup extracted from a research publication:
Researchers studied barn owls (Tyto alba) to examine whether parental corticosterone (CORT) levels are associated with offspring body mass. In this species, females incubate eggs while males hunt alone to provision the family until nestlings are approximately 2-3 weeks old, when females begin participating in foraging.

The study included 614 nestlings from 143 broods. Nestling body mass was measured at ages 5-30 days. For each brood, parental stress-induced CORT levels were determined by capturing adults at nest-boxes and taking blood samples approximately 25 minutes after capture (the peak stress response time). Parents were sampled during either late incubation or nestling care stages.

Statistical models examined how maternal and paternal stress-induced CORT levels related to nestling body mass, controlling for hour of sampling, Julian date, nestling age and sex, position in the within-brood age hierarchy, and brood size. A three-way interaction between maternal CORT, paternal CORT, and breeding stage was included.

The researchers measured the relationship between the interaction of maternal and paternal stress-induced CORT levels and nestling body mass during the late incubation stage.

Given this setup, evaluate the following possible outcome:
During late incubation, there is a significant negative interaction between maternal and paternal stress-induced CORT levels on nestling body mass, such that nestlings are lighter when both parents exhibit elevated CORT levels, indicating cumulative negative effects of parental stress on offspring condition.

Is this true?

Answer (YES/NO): NO